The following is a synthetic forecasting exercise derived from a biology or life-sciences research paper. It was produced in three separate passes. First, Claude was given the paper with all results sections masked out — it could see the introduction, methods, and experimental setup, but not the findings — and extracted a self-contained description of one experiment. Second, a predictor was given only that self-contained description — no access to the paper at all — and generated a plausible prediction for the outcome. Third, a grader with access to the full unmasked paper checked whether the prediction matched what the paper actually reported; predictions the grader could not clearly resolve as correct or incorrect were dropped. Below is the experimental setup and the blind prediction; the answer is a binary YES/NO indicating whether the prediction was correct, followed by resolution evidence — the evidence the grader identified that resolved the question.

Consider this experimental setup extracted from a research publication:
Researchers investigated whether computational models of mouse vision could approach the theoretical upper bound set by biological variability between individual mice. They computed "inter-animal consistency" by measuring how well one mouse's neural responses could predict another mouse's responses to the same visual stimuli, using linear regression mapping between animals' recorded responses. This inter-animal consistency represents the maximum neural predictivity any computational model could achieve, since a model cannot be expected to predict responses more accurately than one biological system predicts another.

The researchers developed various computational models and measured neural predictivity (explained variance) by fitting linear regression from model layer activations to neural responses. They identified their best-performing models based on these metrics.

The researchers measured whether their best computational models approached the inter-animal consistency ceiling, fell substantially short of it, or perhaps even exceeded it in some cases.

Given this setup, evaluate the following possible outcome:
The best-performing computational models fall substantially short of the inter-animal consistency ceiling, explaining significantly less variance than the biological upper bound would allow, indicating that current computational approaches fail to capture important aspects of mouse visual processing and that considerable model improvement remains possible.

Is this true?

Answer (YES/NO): NO